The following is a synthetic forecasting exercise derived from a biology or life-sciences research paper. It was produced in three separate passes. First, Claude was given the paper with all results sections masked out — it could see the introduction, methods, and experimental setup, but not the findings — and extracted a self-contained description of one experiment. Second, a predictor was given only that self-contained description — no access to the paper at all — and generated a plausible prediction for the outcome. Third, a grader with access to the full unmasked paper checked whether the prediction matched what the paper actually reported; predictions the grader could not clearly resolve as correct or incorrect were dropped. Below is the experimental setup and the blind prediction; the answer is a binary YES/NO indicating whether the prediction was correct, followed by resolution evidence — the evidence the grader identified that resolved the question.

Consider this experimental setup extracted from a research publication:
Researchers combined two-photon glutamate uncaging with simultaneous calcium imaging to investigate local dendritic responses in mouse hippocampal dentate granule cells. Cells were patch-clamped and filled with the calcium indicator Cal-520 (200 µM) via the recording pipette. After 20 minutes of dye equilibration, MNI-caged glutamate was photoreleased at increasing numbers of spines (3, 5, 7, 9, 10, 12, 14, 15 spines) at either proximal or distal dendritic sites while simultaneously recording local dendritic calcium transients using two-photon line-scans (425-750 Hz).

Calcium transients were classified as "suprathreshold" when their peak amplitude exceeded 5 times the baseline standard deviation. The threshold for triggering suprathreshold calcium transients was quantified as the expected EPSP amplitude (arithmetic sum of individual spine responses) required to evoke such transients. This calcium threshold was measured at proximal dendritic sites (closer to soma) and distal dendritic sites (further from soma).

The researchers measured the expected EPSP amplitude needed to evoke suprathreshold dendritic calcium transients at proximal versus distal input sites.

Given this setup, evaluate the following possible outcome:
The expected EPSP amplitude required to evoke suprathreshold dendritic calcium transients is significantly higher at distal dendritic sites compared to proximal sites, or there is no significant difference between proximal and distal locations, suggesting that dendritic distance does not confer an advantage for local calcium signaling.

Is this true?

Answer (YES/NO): NO